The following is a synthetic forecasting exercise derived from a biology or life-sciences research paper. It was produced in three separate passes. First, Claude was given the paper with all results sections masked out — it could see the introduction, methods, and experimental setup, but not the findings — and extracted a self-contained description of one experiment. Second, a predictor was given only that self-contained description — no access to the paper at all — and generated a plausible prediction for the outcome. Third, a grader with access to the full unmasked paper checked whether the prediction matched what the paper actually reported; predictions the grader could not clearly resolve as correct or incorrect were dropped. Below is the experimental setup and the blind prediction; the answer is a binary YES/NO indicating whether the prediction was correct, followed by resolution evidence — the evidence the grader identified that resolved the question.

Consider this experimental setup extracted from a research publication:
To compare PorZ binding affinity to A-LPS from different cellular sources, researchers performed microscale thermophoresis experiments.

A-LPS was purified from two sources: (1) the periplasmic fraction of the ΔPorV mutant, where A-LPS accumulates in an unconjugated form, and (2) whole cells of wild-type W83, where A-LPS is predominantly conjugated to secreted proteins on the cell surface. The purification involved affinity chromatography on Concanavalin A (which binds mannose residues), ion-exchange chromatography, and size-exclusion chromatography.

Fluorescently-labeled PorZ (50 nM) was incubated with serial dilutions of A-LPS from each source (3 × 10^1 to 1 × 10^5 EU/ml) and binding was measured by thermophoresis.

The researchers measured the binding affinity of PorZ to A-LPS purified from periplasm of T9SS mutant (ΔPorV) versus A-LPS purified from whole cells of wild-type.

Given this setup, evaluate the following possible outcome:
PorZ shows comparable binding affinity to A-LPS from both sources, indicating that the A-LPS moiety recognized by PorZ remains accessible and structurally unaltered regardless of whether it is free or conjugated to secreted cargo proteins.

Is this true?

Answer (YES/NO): YES